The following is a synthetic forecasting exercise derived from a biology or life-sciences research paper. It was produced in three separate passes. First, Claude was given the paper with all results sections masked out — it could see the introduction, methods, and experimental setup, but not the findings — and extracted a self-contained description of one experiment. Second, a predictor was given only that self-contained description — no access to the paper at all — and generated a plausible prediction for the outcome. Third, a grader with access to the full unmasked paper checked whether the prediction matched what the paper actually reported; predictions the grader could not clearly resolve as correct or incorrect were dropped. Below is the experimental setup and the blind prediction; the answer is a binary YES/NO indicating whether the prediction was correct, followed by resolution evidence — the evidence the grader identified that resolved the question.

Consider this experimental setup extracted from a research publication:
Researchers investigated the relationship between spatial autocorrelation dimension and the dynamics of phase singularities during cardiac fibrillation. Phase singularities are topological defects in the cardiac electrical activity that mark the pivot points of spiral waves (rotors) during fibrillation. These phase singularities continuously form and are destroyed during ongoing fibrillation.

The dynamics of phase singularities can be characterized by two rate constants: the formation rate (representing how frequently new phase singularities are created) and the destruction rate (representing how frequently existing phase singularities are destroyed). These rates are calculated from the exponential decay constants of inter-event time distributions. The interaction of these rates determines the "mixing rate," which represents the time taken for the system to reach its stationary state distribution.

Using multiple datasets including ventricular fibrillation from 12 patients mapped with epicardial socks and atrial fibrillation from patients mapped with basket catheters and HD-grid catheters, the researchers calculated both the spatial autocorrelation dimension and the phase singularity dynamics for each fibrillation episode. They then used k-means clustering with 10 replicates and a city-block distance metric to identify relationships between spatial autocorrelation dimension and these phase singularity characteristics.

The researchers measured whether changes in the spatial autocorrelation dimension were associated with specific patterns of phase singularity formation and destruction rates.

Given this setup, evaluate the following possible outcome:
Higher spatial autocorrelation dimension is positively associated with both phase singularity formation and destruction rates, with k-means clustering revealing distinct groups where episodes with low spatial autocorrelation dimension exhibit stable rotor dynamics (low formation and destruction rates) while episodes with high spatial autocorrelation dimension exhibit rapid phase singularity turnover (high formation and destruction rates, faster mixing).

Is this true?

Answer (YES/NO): YES